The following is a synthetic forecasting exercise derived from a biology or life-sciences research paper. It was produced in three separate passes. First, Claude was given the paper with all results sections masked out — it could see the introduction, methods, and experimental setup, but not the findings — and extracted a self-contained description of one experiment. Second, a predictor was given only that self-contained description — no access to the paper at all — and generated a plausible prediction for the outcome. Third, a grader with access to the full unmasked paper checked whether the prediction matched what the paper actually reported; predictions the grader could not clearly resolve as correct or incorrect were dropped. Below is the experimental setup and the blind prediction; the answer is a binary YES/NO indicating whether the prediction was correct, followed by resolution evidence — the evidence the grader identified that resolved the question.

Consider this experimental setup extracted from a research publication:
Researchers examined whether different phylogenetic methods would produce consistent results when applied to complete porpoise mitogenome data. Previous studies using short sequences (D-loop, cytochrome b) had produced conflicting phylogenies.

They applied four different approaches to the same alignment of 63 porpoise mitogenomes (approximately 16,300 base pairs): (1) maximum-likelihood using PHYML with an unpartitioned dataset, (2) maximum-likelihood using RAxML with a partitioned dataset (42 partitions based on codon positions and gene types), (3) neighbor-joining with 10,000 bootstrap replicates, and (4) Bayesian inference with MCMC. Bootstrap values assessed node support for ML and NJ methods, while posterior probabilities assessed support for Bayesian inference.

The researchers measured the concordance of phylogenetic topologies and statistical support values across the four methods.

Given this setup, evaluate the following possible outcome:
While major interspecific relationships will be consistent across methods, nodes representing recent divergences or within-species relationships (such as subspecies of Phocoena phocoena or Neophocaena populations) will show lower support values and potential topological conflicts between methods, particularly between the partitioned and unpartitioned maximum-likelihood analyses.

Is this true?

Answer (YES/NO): NO